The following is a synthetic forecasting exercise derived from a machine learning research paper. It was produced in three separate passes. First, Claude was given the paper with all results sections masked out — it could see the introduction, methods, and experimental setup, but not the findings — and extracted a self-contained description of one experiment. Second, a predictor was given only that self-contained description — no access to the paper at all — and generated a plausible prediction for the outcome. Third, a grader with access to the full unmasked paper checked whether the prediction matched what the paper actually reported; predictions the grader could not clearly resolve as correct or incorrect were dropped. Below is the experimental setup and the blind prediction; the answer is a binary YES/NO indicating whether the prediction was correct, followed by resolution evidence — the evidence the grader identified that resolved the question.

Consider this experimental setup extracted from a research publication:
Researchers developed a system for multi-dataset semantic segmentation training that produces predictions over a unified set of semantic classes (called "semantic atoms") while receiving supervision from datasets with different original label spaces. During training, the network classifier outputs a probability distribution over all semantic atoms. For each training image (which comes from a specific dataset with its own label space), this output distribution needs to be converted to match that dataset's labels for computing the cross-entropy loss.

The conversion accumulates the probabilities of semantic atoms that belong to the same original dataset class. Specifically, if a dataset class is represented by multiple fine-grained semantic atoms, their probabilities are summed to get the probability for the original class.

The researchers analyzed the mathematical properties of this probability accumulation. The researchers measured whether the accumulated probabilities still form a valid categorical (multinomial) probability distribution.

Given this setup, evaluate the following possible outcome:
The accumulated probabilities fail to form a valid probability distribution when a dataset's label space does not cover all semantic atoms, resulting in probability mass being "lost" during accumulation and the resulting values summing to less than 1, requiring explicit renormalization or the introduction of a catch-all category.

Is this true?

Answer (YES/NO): NO